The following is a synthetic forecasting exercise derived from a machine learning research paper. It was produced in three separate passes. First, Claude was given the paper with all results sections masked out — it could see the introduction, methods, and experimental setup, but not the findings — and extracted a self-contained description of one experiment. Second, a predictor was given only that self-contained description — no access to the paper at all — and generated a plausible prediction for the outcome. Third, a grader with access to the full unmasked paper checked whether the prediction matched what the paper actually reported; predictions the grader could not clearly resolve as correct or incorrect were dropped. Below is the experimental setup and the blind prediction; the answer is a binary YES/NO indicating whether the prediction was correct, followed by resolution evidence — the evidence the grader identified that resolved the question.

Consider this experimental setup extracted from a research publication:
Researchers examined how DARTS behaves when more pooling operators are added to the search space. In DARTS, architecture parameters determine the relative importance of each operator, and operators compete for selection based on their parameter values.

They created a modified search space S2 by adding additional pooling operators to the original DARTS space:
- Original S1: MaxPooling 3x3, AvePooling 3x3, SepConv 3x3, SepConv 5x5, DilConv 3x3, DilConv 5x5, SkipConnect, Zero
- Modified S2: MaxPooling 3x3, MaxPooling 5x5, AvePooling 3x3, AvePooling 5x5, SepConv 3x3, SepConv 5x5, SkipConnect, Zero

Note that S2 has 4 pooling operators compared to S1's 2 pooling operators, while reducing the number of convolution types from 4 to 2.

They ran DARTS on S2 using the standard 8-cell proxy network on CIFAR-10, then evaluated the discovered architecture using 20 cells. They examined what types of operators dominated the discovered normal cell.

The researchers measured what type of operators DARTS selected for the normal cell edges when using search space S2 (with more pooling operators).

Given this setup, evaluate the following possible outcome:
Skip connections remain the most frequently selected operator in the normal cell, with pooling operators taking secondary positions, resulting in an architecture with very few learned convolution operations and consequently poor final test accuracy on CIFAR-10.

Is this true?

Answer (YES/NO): NO